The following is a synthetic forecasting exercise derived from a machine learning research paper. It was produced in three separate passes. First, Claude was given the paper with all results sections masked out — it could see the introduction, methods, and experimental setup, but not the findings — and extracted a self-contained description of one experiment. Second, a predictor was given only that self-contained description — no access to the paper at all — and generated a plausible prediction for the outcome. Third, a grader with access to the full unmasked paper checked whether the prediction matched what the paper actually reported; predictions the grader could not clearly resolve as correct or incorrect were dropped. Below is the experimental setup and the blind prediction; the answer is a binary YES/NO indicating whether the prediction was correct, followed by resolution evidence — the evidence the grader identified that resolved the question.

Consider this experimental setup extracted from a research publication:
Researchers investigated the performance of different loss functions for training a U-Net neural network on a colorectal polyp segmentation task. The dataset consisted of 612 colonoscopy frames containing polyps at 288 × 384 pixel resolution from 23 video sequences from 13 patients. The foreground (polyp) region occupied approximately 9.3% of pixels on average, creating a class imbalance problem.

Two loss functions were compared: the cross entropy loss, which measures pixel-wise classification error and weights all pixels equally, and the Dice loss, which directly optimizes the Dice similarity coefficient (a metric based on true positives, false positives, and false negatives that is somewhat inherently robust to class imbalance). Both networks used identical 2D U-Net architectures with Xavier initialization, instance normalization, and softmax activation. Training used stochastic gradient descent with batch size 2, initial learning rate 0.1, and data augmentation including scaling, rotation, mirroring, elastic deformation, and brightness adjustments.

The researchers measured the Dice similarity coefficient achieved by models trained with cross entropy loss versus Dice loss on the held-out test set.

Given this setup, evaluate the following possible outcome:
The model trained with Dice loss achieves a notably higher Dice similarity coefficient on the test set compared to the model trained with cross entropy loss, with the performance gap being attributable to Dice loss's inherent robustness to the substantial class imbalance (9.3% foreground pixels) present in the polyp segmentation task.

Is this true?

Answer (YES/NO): NO